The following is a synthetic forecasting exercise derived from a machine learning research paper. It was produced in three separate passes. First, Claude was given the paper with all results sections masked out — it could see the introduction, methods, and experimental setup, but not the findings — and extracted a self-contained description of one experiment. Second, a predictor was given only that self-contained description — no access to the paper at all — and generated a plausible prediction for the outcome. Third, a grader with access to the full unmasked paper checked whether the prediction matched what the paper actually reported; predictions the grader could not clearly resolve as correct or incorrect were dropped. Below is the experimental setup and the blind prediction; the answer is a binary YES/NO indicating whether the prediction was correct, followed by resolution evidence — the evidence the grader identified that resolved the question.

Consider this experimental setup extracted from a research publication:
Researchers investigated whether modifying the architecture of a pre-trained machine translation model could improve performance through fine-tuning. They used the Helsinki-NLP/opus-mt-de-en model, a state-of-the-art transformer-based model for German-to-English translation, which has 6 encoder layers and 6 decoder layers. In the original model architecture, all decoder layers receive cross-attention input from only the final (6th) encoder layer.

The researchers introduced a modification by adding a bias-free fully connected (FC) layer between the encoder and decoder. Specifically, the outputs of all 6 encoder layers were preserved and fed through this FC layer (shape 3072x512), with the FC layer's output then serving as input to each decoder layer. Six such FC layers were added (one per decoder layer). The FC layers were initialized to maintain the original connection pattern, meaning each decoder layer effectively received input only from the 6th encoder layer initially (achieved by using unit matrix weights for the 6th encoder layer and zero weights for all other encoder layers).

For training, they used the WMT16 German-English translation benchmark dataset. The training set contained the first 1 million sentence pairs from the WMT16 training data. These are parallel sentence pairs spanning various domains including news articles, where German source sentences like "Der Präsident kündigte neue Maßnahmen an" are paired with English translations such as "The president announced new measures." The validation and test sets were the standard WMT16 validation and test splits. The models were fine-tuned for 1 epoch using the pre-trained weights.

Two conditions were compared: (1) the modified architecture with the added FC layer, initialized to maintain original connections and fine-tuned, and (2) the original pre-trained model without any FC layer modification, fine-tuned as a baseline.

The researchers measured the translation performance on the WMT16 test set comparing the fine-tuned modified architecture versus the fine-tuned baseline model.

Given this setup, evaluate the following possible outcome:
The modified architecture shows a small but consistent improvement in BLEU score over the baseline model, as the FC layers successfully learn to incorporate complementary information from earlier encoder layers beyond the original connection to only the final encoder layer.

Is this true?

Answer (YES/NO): NO